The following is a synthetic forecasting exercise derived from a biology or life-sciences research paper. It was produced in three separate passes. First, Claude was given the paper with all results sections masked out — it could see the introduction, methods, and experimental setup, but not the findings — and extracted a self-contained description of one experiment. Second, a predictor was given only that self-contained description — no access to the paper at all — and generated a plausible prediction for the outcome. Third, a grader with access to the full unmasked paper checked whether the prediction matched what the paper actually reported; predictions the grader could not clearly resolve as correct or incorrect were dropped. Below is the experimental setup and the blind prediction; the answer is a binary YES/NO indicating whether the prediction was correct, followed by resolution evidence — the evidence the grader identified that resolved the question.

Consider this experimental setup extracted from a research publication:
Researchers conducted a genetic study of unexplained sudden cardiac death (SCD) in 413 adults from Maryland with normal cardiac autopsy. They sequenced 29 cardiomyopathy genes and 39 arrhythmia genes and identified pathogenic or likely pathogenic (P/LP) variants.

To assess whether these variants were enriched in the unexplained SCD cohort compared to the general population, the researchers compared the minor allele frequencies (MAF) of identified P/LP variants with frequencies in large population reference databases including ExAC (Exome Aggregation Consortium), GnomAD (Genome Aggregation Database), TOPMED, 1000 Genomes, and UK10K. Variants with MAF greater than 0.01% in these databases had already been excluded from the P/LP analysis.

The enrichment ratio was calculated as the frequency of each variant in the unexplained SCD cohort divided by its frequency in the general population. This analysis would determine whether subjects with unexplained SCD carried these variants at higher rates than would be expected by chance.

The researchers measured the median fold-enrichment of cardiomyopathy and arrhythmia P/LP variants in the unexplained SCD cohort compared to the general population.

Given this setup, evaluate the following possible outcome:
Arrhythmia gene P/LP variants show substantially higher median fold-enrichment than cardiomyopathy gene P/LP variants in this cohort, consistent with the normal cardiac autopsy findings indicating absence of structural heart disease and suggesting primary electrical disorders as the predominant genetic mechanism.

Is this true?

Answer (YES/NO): NO